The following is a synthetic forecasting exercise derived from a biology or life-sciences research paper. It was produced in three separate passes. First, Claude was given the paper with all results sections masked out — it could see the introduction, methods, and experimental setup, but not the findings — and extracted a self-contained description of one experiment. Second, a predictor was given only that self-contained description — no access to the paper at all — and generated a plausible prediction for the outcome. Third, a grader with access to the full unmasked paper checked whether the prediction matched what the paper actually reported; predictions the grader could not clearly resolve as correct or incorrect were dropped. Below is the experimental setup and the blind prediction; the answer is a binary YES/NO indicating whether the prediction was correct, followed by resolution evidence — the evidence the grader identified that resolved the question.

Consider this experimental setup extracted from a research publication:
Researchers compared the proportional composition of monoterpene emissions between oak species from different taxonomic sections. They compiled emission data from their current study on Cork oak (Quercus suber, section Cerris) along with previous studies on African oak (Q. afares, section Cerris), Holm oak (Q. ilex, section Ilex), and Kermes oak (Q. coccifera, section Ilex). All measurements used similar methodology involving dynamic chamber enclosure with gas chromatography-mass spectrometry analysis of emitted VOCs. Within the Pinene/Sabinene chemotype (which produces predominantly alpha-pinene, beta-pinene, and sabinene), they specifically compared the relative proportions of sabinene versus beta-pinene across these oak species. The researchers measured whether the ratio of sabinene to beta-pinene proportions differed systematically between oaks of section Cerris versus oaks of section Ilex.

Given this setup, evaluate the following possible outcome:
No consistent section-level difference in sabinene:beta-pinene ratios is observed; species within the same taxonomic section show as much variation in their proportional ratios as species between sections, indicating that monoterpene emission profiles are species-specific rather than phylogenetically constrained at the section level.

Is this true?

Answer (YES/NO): NO